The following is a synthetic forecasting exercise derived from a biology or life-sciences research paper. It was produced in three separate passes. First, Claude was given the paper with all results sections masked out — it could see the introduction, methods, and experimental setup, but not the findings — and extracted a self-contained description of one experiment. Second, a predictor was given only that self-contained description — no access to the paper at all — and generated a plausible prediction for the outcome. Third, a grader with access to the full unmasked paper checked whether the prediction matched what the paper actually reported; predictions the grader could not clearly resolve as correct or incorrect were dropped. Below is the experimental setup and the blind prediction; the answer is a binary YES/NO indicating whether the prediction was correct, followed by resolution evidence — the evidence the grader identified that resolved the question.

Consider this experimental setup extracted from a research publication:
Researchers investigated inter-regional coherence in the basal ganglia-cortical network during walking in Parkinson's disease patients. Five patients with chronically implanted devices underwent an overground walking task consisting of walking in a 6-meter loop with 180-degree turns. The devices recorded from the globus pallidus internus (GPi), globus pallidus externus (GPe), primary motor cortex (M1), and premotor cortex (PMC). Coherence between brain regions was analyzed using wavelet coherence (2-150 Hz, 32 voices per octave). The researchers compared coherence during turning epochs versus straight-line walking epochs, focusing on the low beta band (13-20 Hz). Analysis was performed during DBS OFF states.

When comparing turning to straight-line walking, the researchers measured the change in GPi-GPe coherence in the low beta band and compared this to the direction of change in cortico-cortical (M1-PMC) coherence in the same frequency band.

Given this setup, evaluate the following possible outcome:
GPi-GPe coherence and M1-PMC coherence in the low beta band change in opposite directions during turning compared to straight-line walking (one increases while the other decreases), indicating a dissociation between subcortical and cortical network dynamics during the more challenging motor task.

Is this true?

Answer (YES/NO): YES